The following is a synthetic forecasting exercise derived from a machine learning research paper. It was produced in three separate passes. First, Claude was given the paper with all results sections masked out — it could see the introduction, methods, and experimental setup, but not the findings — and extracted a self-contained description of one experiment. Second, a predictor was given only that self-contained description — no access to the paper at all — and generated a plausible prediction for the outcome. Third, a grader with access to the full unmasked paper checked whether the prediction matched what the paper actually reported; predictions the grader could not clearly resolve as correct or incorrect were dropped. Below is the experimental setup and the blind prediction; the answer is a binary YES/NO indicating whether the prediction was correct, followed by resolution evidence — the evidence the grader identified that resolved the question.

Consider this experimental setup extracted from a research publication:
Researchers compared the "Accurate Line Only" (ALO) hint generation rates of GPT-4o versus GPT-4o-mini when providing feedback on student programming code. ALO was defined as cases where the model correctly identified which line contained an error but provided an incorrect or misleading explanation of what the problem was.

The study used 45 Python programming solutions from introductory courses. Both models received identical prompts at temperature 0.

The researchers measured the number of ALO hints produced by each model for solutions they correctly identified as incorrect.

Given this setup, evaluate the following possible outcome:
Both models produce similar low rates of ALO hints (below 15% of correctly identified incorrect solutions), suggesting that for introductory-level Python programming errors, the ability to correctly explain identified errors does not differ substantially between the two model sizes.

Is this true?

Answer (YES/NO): NO